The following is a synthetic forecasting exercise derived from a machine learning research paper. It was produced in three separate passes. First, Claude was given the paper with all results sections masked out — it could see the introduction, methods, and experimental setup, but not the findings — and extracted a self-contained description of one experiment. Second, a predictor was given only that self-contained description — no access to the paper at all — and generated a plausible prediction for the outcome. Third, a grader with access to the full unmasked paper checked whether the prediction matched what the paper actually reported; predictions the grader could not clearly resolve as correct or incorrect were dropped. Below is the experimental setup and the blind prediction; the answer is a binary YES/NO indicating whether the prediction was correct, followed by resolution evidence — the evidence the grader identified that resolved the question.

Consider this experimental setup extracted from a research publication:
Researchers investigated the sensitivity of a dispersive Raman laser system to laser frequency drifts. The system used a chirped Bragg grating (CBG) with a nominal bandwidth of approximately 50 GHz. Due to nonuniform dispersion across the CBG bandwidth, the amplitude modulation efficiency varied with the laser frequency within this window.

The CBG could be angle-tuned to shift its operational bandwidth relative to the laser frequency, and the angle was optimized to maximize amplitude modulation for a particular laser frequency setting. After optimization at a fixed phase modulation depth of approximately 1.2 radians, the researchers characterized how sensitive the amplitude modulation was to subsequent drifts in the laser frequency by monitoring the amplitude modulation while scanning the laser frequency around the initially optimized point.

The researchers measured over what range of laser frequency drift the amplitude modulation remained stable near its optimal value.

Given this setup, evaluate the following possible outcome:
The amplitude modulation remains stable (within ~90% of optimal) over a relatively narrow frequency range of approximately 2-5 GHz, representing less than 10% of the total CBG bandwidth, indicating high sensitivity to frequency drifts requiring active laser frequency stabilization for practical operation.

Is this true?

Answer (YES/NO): NO